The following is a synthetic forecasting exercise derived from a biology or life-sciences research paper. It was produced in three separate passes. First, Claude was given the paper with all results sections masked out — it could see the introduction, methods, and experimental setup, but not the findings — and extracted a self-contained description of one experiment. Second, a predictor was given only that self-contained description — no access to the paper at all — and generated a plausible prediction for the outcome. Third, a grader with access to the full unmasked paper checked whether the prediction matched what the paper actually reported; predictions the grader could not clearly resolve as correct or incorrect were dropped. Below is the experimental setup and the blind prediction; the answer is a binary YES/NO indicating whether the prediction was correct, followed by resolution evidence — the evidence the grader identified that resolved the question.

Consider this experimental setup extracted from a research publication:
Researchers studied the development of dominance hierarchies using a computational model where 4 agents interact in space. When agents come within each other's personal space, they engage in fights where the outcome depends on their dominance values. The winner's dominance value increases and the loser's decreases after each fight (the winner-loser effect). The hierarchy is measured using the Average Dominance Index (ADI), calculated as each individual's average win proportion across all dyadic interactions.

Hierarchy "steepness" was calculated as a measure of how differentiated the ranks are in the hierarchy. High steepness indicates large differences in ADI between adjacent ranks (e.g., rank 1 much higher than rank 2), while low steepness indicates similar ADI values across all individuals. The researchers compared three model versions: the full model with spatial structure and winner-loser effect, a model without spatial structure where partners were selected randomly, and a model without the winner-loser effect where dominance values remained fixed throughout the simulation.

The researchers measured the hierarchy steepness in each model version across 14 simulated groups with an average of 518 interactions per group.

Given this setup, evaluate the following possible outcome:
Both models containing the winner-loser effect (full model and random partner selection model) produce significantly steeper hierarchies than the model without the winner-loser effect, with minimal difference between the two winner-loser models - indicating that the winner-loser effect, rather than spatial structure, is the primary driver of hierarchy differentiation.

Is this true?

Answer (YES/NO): NO